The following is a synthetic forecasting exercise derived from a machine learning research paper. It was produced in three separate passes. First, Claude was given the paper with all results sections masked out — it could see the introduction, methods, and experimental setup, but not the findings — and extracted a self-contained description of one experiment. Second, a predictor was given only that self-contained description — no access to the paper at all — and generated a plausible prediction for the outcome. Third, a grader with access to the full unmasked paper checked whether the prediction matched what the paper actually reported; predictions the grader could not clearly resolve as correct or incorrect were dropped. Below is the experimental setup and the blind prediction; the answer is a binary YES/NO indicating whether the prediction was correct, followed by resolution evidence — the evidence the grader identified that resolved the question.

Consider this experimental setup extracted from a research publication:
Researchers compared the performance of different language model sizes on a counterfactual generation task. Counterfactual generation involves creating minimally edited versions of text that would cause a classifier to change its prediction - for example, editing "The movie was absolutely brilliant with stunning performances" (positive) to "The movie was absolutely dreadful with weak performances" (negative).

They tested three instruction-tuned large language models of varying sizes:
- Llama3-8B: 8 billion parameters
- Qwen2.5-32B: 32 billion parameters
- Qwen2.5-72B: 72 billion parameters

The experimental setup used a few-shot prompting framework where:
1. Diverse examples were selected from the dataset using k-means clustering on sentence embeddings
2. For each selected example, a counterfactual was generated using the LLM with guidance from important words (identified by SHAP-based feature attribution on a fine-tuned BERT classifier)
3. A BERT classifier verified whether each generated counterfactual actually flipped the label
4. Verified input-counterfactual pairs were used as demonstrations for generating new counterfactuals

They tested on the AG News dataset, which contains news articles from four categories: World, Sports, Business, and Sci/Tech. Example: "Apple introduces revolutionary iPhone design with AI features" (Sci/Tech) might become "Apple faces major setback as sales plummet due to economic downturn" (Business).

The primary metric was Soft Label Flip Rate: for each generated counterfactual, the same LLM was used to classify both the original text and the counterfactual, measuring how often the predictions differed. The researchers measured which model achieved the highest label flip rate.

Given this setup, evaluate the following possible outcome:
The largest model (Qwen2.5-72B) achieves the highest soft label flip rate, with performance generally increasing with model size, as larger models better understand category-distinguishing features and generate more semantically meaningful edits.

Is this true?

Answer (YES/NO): NO